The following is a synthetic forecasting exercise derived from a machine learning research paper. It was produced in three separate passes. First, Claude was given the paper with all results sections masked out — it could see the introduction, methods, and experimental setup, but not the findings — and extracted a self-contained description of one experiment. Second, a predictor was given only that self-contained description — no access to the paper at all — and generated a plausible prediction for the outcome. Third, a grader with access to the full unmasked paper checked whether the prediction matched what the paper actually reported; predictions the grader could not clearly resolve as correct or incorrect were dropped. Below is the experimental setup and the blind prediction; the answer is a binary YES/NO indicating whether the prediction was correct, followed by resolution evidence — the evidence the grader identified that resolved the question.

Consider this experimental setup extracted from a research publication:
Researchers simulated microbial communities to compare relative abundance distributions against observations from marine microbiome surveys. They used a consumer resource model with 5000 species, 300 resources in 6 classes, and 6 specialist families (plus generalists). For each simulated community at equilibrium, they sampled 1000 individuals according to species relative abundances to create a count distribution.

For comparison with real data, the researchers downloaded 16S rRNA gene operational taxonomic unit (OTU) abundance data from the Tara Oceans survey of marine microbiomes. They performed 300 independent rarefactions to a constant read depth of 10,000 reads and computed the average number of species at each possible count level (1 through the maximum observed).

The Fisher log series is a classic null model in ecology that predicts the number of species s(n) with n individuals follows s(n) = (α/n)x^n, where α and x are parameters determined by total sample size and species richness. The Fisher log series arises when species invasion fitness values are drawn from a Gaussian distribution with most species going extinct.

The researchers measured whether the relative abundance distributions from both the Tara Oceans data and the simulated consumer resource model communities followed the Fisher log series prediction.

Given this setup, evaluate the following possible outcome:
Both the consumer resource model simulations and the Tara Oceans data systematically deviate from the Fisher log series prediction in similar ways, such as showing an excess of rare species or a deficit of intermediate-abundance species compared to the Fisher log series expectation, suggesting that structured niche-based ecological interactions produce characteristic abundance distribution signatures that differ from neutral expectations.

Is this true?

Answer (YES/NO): NO